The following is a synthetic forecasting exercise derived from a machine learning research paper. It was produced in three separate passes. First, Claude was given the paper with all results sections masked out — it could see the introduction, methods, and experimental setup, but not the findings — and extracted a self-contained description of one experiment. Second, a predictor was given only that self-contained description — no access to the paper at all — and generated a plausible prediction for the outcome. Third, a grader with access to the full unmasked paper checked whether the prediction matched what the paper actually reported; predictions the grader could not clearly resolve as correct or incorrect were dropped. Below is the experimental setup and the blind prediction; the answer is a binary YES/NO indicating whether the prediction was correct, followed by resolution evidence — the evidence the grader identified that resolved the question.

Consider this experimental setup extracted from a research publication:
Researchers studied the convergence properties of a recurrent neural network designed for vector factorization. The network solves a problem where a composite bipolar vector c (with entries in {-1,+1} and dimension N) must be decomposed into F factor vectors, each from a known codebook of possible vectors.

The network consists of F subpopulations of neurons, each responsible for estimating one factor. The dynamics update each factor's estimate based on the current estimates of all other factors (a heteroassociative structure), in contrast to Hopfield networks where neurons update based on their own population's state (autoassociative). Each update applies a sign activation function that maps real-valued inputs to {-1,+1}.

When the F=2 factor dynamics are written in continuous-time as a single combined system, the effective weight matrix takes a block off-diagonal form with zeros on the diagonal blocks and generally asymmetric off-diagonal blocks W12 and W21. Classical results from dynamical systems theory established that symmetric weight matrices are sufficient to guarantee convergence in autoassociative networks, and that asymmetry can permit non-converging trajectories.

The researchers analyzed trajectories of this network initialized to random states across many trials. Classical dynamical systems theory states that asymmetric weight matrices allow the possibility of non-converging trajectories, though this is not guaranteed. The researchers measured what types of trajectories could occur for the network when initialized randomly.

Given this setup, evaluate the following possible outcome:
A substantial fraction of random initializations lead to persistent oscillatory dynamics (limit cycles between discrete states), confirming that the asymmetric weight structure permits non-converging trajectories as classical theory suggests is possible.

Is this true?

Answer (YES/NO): NO